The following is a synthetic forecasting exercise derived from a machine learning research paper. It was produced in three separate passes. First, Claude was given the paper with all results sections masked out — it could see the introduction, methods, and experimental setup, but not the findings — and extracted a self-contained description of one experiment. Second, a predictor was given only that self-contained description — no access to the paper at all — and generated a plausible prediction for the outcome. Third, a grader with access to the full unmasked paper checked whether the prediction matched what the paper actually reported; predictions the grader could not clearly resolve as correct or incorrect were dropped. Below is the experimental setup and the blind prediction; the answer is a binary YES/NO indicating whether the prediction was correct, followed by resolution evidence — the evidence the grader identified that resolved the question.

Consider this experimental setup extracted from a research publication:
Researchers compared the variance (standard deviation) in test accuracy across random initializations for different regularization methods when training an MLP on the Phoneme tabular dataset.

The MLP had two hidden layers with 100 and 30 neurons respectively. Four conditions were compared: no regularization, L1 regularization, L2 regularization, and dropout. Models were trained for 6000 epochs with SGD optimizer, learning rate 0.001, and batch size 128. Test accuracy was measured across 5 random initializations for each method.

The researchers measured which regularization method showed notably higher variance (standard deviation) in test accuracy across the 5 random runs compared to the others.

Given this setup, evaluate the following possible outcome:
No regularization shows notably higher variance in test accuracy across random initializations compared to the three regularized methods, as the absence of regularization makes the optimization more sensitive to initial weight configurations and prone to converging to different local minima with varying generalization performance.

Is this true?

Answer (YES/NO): NO